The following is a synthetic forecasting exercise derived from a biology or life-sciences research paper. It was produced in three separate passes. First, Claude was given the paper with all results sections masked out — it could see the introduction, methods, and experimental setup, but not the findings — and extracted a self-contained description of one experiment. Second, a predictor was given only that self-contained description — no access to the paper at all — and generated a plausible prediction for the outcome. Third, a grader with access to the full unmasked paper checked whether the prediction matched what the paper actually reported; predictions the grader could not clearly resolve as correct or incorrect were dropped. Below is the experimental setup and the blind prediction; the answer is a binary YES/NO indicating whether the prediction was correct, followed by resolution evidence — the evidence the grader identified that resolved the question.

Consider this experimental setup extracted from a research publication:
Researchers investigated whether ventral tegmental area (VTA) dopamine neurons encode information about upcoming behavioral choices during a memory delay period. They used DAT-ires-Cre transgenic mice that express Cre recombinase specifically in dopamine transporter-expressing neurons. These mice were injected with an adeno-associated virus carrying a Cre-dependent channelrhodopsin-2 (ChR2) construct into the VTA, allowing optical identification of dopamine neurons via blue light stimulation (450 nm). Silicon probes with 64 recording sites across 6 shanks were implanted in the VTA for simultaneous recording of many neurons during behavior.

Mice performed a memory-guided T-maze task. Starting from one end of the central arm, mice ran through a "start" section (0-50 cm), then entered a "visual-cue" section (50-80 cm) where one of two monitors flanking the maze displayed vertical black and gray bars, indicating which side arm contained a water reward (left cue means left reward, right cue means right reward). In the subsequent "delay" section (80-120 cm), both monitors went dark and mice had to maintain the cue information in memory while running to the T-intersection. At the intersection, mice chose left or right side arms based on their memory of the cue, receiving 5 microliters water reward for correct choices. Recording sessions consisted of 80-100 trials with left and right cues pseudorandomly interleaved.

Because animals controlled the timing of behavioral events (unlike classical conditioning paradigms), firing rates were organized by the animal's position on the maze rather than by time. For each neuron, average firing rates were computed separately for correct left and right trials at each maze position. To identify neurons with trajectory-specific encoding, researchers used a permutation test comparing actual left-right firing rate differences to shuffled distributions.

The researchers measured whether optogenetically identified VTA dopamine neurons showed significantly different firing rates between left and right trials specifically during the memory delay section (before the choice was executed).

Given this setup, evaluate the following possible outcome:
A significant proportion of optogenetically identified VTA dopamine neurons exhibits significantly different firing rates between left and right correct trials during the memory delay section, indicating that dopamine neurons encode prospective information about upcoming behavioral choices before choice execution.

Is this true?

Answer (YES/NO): YES